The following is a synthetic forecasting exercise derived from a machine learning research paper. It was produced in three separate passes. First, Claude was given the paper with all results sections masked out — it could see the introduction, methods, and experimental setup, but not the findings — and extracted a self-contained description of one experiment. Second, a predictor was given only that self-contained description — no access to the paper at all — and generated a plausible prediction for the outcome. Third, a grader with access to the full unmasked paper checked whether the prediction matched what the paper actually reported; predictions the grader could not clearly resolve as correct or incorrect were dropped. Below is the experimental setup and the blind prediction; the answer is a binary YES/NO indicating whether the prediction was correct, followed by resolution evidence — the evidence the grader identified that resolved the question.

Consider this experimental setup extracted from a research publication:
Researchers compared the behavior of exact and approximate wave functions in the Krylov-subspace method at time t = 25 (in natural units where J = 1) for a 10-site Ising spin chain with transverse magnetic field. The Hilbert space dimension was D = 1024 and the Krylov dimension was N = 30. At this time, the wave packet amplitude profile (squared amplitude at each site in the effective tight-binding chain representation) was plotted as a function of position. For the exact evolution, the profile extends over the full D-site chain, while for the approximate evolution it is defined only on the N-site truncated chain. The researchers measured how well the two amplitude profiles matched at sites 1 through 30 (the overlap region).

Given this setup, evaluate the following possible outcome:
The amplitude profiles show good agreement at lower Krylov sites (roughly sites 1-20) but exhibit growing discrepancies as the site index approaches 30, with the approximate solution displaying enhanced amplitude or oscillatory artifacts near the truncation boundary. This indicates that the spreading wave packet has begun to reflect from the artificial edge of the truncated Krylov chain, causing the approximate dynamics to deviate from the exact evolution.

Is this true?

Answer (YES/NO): NO